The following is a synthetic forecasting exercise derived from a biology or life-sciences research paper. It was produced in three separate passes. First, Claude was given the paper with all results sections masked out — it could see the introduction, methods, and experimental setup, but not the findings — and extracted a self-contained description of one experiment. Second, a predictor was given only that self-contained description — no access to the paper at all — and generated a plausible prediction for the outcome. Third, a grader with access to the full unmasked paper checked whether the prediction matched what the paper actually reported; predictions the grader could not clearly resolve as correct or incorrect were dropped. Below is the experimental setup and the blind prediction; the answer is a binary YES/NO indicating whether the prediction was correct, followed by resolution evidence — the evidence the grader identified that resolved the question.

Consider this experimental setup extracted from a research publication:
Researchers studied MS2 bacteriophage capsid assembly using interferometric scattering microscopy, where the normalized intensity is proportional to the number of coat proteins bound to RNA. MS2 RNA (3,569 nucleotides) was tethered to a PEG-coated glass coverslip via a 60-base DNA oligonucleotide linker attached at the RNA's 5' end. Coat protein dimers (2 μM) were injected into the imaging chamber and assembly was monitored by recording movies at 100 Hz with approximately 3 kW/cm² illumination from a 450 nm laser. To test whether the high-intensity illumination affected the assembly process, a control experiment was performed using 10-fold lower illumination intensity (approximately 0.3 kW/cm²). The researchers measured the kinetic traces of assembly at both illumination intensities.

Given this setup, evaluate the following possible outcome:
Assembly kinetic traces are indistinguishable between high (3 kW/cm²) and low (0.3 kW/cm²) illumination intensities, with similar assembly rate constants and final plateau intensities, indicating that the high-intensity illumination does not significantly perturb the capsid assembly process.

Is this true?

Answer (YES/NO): YES